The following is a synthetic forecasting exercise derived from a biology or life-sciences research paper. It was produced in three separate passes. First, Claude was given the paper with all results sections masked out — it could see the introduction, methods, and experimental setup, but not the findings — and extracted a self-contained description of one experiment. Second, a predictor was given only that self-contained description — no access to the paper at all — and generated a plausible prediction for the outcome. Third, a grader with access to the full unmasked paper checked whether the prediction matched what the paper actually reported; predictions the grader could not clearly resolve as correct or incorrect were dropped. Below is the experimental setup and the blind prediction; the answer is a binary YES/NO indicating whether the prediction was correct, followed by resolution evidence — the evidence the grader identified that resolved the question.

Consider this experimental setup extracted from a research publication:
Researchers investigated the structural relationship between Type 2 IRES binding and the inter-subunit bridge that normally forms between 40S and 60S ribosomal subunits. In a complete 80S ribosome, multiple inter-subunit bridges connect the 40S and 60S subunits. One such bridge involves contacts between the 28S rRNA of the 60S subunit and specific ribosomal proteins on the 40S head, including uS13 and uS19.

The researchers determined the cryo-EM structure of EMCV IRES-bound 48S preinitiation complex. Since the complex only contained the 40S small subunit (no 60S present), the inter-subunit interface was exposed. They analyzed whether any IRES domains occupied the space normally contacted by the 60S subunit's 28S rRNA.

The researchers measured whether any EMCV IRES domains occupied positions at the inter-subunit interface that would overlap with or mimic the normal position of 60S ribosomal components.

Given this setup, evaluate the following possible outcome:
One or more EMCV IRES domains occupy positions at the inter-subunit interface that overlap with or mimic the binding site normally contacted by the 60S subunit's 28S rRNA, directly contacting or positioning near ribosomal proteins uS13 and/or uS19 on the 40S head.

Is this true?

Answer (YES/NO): YES